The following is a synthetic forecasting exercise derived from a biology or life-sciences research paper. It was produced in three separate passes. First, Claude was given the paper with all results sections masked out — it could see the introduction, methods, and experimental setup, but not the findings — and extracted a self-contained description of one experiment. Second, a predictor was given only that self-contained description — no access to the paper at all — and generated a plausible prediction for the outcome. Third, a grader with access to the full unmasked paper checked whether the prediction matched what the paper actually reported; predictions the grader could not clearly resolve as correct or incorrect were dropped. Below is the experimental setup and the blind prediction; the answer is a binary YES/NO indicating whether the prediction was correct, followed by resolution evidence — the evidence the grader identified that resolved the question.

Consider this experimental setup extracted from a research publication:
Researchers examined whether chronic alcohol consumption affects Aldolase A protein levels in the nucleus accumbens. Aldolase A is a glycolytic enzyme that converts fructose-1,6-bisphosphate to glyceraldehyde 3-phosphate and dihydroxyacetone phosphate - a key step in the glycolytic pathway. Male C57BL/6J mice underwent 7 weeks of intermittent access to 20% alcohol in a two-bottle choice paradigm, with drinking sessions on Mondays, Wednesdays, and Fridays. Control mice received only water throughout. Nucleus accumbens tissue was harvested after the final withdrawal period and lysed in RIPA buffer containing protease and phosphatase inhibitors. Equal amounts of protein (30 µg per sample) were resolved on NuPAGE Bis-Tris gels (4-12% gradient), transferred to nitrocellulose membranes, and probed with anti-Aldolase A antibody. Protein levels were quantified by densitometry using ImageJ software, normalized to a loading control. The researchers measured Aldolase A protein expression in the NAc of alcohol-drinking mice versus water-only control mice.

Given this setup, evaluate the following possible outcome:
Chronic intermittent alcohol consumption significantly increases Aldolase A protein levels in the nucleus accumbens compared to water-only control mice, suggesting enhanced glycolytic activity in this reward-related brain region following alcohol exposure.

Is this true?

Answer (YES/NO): NO